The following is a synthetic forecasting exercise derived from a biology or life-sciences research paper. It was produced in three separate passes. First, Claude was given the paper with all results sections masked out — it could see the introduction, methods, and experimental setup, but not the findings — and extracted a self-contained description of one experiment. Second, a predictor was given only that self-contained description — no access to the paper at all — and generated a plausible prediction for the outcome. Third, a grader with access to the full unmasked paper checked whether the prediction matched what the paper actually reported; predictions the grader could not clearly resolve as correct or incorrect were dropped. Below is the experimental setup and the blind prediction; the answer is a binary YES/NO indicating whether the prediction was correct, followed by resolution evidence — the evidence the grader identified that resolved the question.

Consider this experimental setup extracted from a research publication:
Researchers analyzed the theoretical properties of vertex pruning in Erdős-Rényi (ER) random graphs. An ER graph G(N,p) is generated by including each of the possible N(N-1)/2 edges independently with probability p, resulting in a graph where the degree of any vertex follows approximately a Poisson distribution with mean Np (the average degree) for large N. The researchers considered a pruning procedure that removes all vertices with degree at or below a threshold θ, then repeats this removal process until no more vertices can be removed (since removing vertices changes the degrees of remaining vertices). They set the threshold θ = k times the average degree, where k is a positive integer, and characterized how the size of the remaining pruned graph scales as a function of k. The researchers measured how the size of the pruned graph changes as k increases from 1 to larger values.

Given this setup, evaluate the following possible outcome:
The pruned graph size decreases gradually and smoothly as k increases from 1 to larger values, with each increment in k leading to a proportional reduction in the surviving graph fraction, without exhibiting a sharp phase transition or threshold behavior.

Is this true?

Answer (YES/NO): NO